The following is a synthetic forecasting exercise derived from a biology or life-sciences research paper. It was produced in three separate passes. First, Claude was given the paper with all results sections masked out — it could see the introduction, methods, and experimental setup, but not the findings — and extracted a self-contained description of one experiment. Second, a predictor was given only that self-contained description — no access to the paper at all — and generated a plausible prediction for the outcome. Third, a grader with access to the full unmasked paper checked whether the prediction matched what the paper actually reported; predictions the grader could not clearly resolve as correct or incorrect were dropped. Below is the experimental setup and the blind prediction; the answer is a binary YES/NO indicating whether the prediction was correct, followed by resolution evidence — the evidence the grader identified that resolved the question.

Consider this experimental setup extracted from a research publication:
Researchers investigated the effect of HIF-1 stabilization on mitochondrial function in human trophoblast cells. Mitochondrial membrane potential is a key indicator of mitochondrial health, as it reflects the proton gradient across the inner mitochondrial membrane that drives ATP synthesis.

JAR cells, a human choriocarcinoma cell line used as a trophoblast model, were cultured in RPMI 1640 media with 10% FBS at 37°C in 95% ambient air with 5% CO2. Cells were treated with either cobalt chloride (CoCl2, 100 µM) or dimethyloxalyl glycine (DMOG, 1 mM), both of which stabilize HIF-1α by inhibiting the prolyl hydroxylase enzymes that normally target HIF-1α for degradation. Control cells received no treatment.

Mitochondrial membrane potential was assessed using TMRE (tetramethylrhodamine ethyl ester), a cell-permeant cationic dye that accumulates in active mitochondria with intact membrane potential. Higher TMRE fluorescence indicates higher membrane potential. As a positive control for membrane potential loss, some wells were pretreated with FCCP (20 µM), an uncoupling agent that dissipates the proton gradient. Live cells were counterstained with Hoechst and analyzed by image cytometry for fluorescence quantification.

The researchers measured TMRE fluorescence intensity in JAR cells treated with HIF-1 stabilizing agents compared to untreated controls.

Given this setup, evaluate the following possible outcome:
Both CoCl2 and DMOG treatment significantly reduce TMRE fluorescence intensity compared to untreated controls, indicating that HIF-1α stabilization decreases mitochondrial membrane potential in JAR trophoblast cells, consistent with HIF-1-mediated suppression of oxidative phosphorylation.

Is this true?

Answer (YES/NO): NO